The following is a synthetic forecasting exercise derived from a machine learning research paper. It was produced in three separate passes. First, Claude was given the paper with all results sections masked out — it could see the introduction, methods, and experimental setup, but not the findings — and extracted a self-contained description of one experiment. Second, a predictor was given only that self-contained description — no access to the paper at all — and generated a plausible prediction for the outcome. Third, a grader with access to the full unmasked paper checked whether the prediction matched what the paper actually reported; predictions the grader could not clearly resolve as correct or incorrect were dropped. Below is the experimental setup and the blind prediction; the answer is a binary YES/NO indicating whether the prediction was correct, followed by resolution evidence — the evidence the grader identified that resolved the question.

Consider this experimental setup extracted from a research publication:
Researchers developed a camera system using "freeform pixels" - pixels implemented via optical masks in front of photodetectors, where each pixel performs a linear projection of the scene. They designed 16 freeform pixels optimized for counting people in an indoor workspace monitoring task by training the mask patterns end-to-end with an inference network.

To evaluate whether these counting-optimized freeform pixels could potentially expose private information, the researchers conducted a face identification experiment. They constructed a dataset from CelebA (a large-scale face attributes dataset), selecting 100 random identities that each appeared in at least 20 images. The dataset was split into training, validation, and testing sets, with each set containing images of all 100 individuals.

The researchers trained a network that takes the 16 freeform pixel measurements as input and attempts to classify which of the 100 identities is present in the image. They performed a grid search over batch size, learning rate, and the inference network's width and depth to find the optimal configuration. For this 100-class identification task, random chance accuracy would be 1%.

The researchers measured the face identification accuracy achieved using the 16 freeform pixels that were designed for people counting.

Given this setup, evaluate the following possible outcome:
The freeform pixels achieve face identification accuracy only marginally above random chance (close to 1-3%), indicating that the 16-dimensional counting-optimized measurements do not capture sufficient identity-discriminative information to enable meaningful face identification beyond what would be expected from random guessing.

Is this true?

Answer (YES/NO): YES